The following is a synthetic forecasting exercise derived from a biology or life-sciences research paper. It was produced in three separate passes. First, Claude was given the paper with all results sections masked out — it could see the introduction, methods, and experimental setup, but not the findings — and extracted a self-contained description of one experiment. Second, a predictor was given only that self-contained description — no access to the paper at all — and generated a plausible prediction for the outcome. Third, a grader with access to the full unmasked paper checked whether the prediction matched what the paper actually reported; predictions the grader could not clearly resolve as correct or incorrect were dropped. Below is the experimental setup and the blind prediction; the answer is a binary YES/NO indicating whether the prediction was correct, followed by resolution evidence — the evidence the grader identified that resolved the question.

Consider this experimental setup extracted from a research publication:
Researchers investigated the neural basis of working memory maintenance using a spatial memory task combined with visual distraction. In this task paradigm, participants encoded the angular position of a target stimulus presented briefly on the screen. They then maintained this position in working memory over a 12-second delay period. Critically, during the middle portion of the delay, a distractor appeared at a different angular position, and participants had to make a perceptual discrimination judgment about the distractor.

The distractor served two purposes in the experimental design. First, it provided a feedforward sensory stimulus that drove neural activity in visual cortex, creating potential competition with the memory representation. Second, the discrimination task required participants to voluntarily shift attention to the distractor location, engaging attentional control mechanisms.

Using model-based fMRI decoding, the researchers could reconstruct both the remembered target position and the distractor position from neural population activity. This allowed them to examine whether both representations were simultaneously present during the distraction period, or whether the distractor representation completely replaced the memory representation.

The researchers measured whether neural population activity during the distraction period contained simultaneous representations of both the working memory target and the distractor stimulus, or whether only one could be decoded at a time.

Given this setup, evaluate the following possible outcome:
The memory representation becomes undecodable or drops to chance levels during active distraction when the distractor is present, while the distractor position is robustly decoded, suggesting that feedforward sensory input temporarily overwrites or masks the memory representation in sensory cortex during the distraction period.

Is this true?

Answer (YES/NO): NO